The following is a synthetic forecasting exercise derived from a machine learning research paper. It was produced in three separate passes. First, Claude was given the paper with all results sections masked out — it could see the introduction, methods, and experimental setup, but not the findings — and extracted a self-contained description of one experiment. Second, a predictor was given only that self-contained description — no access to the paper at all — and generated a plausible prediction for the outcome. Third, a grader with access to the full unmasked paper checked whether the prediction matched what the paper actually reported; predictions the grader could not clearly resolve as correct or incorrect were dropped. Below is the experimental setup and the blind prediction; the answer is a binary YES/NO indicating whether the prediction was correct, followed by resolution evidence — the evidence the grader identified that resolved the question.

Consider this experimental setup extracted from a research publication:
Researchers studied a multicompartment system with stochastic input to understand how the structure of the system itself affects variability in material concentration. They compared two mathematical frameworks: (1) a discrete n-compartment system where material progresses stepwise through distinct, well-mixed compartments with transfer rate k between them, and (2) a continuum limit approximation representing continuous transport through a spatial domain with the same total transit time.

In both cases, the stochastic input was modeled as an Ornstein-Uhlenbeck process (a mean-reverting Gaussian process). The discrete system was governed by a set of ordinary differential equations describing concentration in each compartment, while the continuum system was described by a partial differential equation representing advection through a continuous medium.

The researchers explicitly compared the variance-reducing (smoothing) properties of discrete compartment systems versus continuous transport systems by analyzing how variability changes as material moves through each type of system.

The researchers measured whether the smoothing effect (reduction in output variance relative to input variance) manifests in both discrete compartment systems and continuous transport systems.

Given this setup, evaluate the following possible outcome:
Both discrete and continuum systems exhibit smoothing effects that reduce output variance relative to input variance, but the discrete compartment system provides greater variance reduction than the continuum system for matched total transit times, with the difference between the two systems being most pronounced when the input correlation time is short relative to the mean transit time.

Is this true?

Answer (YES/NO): NO